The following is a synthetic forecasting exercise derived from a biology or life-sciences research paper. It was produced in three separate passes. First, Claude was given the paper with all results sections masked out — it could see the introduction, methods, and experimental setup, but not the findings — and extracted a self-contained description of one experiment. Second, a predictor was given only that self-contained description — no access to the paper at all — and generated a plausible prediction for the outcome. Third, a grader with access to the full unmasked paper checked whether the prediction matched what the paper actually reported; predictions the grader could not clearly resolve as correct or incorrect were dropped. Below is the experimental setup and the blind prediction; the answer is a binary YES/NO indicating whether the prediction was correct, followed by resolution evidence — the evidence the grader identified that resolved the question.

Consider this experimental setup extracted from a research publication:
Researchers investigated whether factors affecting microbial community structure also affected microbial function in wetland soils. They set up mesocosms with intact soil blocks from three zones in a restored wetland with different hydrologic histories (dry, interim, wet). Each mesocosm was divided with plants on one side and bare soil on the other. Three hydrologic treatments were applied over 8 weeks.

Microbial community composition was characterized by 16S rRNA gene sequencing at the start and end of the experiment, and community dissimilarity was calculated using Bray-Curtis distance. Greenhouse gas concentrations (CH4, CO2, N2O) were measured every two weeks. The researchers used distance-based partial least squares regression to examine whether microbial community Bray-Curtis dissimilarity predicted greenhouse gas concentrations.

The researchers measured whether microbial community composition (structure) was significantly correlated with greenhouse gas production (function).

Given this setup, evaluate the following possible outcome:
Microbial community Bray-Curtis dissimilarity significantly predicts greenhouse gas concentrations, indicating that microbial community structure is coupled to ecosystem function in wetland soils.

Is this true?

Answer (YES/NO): YES